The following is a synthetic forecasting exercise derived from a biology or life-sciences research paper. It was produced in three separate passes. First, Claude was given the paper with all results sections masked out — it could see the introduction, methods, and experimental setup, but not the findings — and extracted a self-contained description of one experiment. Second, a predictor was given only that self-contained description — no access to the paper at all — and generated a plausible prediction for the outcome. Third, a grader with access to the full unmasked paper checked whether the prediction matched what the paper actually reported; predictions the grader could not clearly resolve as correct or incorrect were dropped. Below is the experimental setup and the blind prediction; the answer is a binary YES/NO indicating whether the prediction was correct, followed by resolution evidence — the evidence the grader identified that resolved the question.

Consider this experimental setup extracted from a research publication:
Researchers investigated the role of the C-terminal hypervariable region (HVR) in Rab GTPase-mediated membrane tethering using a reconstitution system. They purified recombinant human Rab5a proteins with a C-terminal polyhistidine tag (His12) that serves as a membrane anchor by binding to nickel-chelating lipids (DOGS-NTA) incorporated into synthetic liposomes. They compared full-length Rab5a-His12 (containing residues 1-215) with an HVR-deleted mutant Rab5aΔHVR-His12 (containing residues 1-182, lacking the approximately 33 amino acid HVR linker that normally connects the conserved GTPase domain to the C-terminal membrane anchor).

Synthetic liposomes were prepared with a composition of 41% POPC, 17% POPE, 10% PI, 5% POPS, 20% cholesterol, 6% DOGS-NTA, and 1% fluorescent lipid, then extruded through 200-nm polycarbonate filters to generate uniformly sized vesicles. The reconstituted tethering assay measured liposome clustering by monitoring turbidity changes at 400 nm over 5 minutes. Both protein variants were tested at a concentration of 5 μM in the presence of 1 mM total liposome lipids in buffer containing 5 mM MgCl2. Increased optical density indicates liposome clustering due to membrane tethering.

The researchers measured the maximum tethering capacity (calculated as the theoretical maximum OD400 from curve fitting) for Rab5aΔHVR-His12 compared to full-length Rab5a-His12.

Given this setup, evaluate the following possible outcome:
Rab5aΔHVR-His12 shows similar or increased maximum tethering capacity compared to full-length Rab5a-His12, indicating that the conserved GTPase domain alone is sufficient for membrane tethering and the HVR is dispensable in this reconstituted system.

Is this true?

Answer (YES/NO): YES